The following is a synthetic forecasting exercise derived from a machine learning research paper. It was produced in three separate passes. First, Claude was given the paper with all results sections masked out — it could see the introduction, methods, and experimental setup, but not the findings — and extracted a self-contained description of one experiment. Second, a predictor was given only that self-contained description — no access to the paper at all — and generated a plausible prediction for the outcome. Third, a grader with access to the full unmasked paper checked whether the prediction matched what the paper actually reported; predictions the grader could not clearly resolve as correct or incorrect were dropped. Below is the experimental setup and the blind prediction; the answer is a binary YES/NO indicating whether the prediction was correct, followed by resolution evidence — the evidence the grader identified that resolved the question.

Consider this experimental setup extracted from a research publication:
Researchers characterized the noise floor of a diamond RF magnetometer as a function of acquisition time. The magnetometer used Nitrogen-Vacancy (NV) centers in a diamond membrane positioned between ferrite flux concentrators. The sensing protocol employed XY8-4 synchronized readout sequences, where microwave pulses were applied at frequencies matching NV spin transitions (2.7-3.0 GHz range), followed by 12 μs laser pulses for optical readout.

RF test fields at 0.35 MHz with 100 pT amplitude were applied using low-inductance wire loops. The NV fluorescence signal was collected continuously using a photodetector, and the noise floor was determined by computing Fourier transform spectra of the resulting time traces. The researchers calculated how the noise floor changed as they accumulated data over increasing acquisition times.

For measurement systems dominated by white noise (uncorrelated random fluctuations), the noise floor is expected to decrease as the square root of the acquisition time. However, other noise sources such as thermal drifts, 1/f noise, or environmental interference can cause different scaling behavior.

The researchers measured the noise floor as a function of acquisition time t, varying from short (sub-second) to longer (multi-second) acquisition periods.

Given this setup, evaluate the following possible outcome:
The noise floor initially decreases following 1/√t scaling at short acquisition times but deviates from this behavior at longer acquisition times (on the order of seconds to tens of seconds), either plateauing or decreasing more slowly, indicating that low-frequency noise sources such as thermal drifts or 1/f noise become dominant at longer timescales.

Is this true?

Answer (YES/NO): NO